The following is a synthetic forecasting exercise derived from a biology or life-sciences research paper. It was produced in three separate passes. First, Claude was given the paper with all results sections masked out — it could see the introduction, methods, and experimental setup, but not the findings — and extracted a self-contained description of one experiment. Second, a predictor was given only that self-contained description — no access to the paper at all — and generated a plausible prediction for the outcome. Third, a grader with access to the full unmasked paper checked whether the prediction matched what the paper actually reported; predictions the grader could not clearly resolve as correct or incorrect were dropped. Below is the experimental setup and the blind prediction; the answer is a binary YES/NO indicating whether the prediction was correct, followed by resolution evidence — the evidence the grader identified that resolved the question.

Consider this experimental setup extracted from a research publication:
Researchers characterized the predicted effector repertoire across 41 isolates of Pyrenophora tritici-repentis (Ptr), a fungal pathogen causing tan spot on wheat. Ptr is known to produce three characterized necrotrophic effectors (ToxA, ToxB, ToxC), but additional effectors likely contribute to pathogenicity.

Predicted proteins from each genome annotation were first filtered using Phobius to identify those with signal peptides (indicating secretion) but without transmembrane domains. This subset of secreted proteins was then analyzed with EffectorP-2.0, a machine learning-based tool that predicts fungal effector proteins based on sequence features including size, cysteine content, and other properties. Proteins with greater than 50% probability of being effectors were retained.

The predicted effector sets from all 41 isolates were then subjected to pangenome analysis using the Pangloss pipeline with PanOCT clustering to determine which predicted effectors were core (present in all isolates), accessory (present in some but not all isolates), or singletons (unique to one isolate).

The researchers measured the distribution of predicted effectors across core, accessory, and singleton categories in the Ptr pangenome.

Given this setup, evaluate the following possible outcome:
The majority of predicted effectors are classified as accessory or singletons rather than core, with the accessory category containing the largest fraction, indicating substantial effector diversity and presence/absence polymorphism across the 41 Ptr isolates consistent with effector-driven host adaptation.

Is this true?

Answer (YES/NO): YES